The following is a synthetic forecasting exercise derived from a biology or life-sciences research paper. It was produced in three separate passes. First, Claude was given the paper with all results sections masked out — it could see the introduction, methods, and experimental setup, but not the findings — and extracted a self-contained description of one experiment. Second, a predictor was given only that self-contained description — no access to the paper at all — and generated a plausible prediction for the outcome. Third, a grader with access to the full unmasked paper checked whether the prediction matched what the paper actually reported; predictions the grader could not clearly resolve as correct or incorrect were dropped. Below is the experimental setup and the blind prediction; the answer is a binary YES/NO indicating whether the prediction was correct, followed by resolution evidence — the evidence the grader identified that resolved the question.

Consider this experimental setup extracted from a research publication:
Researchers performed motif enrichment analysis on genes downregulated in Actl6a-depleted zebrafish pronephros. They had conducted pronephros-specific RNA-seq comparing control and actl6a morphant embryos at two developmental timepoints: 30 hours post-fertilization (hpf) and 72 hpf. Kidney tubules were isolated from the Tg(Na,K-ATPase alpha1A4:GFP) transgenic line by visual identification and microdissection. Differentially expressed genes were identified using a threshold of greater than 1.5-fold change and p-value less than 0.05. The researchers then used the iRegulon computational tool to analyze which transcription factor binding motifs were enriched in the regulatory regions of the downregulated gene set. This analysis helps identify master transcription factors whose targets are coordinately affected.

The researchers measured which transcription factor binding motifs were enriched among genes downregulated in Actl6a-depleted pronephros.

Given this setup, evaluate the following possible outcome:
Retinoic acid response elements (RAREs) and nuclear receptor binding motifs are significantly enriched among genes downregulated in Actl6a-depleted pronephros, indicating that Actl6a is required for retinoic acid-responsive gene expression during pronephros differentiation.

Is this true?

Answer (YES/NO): NO